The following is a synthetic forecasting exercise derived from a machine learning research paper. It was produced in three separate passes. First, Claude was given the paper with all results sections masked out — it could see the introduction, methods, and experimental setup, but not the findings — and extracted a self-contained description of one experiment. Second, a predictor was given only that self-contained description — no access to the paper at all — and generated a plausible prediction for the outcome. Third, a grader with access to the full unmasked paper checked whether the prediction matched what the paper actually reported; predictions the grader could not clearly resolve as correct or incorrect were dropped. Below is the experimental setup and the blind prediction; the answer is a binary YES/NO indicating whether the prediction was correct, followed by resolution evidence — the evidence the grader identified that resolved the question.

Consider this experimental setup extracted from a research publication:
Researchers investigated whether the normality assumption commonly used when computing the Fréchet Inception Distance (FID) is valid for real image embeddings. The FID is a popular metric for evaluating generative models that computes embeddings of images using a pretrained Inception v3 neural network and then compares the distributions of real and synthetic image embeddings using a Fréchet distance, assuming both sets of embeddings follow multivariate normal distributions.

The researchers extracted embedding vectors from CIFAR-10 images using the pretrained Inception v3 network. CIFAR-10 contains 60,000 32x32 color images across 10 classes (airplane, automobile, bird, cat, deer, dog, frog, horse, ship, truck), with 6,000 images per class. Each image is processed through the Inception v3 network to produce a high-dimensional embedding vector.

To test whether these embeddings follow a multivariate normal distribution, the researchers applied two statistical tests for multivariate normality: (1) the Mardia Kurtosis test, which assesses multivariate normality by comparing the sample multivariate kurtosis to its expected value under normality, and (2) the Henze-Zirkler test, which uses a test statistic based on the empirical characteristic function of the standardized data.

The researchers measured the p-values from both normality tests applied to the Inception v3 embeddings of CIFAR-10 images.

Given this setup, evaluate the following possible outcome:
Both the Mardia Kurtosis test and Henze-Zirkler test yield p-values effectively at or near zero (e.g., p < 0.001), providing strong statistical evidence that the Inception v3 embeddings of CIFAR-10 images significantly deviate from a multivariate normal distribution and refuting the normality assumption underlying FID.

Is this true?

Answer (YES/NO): YES